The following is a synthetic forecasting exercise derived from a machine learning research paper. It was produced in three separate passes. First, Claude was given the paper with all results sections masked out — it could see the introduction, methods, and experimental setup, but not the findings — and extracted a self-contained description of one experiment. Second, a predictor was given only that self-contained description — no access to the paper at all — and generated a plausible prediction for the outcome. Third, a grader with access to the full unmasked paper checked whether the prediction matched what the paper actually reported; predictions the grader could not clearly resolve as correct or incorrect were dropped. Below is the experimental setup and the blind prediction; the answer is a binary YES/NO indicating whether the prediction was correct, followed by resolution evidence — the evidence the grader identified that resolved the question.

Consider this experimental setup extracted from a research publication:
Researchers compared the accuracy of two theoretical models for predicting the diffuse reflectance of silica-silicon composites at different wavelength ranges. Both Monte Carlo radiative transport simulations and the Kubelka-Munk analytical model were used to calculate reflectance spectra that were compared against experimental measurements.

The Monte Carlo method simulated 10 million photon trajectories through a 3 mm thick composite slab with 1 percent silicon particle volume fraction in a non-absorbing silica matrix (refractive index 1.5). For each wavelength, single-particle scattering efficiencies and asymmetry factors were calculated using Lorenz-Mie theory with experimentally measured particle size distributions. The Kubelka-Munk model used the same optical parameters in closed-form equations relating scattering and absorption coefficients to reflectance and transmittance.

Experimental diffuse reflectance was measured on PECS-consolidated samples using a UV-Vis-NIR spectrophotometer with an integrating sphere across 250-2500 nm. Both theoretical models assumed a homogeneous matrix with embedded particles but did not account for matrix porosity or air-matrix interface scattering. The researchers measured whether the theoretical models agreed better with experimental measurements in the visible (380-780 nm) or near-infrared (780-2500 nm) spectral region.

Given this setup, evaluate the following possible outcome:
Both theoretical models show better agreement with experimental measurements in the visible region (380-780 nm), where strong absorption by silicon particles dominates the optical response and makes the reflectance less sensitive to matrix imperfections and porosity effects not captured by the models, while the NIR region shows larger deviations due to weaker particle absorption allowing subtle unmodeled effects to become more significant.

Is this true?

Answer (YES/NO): NO